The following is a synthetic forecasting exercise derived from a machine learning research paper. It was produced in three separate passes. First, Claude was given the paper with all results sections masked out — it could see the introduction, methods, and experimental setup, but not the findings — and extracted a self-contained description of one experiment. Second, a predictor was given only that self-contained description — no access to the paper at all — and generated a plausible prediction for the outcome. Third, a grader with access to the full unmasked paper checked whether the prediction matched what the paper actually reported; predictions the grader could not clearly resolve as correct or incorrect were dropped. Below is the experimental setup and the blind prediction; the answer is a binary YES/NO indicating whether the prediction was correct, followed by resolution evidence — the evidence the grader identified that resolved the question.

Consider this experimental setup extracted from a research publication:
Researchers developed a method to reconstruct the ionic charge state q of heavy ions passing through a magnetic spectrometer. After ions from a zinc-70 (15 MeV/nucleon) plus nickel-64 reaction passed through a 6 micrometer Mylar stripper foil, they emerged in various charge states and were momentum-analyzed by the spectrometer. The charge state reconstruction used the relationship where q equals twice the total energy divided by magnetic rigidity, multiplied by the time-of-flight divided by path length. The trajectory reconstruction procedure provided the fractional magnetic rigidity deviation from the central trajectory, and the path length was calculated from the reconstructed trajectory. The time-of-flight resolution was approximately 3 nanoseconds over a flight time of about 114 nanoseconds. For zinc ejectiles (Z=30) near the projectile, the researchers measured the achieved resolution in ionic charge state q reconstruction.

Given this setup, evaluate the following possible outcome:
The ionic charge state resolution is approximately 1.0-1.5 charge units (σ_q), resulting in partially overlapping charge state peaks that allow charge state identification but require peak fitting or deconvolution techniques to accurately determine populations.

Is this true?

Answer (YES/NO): NO